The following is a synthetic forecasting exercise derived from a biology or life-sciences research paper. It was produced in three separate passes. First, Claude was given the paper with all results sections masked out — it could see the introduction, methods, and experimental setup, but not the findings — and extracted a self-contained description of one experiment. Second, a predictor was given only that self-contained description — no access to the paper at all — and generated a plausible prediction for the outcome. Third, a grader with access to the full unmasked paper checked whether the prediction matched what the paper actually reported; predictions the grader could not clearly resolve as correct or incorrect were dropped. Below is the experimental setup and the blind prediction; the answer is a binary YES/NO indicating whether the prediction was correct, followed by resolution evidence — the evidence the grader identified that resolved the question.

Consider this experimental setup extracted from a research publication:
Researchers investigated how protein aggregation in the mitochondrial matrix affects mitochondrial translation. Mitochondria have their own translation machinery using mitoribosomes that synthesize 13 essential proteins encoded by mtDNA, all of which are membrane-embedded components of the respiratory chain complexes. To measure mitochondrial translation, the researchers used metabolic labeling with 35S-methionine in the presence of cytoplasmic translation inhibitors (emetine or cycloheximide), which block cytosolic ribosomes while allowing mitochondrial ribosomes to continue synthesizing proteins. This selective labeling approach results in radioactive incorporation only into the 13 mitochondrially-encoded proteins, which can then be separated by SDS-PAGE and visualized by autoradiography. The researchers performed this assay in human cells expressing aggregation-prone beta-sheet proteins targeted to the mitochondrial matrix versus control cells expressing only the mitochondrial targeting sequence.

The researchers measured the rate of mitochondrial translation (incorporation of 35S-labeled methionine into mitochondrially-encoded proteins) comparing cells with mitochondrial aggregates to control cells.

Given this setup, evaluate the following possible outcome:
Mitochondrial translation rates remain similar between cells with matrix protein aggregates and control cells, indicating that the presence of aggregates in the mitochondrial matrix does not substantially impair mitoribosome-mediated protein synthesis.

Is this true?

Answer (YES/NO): NO